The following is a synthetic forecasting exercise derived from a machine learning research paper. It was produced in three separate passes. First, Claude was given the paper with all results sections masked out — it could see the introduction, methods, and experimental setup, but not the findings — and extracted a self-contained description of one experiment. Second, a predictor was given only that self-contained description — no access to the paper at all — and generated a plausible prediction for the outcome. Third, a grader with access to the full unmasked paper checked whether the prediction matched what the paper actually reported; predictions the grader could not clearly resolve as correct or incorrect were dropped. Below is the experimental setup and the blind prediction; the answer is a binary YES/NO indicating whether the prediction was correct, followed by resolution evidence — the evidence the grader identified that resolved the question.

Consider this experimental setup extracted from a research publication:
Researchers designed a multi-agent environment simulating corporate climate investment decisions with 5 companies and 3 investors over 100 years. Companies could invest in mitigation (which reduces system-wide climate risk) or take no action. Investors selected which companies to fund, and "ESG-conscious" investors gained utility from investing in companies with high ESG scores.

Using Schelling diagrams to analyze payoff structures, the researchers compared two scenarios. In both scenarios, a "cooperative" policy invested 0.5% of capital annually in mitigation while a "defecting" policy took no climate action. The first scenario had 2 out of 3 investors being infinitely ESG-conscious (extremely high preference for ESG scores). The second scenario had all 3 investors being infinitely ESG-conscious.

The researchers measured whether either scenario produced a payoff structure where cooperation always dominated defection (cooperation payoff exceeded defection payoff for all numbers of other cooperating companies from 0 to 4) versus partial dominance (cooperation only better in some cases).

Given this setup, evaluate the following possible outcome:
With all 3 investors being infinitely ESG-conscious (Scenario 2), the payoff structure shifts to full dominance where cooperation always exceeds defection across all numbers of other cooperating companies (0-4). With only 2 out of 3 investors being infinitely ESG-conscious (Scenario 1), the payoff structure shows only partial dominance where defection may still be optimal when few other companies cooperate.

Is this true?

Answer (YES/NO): NO